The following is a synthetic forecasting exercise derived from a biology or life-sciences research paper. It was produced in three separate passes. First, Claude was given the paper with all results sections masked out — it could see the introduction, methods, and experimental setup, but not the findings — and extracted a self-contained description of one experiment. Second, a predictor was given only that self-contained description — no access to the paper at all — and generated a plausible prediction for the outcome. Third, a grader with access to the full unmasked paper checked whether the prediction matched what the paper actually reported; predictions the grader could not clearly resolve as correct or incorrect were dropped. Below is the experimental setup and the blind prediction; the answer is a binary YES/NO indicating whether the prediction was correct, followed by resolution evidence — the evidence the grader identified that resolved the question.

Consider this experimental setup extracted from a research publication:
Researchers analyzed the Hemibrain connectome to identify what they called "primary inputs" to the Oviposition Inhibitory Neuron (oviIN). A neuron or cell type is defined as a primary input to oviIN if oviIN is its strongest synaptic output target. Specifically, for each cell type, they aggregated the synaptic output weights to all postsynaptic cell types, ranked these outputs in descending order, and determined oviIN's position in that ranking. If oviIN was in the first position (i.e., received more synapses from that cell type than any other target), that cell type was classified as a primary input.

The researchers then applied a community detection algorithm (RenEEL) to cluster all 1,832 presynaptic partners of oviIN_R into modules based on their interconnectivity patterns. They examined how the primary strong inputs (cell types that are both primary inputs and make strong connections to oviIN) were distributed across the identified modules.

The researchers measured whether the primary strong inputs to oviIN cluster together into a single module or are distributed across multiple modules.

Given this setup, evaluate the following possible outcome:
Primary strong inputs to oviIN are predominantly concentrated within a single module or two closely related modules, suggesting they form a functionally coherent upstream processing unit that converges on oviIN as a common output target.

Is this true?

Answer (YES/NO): NO